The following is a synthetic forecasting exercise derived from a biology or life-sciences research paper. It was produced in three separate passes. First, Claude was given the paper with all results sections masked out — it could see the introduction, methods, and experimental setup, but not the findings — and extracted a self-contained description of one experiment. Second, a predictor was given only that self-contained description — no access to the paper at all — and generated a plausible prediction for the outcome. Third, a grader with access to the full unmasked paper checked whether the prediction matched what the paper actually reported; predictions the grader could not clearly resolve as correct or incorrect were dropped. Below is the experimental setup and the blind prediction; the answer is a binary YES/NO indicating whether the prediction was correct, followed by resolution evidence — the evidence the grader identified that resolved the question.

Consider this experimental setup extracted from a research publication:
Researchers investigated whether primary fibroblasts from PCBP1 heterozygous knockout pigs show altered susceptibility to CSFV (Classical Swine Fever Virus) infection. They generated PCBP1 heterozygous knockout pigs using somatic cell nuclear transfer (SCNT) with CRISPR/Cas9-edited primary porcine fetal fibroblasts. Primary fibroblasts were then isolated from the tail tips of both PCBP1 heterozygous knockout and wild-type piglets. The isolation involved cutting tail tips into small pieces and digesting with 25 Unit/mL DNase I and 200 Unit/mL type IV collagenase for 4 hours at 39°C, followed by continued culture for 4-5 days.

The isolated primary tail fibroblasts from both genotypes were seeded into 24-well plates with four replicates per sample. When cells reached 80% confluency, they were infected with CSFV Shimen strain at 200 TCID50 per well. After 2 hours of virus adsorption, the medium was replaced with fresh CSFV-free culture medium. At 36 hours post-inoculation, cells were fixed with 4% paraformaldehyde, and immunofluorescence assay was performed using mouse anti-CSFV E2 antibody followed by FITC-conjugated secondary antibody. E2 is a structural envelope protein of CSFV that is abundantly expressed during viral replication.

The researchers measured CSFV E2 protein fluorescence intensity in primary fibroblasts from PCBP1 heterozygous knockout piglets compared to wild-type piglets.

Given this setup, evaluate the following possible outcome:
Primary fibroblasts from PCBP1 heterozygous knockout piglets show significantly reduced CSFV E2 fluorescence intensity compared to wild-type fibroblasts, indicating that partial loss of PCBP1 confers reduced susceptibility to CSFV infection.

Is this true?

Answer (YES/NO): YES